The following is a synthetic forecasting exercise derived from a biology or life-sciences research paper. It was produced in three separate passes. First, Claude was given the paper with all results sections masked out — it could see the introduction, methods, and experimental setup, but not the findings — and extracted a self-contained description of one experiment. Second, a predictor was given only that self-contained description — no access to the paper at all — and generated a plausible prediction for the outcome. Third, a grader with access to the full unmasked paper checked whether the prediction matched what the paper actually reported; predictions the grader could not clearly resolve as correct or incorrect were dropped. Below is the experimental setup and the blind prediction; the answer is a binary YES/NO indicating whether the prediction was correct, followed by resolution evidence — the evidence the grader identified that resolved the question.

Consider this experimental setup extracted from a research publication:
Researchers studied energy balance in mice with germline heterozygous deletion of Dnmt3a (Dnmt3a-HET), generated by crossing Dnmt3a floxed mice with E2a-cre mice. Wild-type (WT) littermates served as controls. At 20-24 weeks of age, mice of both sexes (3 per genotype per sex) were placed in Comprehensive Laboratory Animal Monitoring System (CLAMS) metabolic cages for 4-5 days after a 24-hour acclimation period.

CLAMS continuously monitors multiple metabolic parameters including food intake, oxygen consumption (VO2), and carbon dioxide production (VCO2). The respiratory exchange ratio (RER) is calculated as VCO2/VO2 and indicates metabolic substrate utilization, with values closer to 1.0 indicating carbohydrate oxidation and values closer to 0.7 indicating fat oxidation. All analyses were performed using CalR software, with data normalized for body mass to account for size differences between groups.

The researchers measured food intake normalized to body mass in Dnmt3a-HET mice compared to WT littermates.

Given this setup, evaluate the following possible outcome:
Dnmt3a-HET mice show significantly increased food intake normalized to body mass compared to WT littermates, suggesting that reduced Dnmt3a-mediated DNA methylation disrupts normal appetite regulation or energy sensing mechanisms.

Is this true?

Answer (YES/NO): YES